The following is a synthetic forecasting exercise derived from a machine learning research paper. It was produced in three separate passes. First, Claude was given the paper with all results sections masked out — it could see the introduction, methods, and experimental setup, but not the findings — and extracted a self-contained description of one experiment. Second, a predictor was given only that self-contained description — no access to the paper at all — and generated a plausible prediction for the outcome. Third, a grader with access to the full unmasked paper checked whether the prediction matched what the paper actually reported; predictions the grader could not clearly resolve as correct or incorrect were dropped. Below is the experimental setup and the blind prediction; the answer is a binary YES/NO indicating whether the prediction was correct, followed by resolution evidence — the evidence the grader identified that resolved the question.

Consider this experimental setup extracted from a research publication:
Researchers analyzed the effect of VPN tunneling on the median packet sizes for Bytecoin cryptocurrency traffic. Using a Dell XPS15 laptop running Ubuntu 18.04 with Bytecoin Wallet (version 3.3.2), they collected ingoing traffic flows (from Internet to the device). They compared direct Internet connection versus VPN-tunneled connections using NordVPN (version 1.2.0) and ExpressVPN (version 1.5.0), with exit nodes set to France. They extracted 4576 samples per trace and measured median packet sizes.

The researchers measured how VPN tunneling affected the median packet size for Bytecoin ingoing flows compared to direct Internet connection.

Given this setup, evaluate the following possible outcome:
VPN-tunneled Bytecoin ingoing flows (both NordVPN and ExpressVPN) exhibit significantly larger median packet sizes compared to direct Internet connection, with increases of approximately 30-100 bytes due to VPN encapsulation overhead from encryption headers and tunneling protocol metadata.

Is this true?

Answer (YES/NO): NO